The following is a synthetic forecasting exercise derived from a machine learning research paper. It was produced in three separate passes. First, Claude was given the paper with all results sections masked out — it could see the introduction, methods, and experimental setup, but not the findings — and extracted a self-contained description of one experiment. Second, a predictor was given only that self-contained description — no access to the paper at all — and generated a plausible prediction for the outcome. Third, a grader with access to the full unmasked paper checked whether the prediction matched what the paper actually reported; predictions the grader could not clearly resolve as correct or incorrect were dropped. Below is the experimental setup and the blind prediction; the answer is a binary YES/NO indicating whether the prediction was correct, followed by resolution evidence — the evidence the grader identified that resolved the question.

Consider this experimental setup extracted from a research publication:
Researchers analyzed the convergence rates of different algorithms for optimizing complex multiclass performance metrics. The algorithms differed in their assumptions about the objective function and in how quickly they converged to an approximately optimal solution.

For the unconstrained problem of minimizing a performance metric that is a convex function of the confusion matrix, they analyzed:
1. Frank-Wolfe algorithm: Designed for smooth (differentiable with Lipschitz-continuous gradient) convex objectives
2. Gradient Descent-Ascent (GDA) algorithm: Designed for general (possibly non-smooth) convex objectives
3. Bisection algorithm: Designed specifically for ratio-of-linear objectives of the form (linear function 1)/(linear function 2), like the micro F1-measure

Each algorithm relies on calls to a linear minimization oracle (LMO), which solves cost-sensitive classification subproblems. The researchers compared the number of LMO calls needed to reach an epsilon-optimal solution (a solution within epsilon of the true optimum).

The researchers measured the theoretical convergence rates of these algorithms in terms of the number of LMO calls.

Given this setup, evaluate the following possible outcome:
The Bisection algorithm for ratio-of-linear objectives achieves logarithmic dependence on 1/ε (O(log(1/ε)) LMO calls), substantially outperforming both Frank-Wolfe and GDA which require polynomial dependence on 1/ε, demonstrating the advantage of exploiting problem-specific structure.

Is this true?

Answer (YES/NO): YES